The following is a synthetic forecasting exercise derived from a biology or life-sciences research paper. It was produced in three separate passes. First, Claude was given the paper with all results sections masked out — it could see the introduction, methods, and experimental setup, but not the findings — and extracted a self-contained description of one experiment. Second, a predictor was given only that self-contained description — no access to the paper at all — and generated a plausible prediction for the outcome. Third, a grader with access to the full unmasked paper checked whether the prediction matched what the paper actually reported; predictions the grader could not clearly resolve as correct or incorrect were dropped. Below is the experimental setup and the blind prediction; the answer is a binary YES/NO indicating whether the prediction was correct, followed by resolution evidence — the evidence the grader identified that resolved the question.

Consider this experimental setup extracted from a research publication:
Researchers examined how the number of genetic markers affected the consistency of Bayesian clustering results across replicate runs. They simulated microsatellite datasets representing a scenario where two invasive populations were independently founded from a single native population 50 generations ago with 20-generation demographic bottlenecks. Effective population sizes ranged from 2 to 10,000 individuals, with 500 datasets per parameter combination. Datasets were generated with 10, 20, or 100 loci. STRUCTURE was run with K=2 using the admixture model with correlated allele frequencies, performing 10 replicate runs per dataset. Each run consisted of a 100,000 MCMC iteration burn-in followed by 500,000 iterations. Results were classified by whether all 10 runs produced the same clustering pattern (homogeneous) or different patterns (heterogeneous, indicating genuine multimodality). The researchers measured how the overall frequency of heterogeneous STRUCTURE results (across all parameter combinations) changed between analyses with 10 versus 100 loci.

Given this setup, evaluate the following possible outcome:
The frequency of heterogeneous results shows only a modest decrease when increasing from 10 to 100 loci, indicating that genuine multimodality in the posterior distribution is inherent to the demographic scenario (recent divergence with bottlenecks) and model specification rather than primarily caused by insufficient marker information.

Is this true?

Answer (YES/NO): NO